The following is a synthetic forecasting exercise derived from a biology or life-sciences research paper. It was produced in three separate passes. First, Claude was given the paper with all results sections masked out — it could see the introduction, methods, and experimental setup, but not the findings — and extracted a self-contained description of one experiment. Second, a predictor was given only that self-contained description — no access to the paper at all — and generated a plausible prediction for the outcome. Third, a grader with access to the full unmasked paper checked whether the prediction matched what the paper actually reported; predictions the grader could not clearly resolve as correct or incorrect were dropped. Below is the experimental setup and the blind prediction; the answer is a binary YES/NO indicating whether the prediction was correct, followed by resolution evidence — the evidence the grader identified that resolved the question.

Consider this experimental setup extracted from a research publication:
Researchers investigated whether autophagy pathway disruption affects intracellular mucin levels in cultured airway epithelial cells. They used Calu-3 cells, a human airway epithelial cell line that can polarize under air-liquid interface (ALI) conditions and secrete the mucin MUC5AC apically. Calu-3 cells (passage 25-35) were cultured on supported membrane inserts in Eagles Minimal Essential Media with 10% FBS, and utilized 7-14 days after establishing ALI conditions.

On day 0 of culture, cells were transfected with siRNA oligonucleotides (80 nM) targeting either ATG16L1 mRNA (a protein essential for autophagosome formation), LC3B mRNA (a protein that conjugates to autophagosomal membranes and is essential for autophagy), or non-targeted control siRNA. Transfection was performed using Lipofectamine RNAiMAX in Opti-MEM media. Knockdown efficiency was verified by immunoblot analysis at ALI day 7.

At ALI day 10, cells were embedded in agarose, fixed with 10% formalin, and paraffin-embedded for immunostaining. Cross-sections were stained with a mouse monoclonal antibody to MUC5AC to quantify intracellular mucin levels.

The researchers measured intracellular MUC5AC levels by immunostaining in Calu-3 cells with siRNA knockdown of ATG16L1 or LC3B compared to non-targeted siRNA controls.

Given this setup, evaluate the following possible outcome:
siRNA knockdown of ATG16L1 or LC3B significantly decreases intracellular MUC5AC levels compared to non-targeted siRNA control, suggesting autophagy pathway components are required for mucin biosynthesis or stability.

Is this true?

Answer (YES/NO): NO